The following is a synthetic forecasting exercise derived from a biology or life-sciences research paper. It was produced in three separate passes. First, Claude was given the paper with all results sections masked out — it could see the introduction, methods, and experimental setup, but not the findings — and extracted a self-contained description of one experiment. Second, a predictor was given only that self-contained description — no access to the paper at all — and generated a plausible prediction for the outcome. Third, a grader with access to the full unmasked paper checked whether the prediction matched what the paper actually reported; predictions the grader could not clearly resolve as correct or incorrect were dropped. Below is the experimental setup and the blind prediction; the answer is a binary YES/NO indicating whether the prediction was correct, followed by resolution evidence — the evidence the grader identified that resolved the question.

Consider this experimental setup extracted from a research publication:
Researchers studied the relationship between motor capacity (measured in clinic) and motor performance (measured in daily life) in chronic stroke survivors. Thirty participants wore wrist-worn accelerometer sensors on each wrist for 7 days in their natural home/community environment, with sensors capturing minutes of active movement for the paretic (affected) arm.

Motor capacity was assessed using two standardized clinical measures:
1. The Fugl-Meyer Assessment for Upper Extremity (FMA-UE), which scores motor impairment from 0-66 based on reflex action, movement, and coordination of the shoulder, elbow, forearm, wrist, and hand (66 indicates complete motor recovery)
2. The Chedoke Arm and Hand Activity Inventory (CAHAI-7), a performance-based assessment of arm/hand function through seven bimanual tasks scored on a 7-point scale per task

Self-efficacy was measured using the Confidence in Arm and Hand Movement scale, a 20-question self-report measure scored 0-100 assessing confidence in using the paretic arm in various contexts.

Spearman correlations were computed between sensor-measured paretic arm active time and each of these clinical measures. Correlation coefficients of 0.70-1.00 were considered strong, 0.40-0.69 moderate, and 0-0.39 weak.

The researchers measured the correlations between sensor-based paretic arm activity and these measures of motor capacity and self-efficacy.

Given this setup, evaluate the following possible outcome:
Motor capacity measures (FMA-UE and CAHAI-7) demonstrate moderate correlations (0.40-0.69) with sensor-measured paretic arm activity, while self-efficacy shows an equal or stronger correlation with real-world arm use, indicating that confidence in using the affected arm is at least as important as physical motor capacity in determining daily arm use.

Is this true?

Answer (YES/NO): NO